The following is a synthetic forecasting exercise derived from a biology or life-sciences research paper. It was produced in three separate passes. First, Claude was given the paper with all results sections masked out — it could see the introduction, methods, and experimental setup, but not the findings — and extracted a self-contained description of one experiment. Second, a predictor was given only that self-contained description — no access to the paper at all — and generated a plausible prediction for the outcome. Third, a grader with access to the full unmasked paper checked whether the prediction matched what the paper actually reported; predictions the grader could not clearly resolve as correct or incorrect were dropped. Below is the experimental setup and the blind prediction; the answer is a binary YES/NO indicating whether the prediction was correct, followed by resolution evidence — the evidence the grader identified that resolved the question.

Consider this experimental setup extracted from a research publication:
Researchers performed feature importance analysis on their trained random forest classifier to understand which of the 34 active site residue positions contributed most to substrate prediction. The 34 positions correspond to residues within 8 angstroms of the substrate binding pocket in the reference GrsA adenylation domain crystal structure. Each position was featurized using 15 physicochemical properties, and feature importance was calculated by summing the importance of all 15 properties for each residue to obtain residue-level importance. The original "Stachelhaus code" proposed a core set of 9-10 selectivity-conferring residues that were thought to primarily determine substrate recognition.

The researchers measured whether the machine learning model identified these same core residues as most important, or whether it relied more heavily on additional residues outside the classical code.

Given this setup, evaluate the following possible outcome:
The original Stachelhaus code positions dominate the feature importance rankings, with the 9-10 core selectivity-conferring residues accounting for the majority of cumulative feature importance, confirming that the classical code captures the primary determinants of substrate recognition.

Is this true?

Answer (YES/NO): NO